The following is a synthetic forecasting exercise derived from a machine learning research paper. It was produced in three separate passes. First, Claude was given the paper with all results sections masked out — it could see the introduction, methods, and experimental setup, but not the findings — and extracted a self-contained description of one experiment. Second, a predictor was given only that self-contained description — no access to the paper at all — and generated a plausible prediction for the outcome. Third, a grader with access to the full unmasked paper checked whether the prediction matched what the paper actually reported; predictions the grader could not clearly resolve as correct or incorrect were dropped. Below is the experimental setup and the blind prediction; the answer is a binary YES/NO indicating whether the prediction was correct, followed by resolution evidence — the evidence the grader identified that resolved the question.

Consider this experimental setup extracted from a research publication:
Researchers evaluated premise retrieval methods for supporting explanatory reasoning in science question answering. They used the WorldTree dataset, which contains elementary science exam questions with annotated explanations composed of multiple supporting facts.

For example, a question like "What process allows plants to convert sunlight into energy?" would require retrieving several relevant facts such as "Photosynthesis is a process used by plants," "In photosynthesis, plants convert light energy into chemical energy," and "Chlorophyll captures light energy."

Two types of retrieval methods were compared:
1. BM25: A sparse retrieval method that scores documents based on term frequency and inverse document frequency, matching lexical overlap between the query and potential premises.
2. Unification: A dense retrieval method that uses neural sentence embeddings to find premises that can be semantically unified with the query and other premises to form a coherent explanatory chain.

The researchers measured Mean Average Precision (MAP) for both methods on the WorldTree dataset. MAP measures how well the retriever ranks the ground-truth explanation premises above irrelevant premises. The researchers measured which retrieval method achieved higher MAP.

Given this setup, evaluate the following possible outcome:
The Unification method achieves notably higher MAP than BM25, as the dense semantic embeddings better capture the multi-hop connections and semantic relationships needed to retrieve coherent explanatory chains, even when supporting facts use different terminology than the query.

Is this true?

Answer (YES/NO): YES